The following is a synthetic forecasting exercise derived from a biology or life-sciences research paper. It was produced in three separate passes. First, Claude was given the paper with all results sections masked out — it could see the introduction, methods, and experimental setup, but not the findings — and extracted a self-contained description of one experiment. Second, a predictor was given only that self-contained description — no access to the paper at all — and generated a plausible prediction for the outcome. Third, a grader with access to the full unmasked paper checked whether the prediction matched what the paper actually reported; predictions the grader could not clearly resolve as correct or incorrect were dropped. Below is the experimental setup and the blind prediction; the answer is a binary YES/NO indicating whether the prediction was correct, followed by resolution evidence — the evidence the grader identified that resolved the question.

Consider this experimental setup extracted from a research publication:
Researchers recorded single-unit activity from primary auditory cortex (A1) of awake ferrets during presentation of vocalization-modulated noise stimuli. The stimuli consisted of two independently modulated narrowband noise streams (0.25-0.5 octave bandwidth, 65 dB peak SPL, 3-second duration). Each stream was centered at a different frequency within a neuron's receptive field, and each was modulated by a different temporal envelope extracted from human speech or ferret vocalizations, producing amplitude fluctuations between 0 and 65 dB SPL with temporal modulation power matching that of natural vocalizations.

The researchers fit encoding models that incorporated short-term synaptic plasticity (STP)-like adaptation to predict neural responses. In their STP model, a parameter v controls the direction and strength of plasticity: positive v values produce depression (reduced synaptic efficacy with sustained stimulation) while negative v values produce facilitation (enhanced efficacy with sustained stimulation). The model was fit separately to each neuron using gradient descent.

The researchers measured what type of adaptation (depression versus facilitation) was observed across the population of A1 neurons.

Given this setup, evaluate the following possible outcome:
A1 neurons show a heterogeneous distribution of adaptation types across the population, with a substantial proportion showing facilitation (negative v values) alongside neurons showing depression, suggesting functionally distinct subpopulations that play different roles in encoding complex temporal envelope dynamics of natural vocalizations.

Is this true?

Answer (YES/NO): NO